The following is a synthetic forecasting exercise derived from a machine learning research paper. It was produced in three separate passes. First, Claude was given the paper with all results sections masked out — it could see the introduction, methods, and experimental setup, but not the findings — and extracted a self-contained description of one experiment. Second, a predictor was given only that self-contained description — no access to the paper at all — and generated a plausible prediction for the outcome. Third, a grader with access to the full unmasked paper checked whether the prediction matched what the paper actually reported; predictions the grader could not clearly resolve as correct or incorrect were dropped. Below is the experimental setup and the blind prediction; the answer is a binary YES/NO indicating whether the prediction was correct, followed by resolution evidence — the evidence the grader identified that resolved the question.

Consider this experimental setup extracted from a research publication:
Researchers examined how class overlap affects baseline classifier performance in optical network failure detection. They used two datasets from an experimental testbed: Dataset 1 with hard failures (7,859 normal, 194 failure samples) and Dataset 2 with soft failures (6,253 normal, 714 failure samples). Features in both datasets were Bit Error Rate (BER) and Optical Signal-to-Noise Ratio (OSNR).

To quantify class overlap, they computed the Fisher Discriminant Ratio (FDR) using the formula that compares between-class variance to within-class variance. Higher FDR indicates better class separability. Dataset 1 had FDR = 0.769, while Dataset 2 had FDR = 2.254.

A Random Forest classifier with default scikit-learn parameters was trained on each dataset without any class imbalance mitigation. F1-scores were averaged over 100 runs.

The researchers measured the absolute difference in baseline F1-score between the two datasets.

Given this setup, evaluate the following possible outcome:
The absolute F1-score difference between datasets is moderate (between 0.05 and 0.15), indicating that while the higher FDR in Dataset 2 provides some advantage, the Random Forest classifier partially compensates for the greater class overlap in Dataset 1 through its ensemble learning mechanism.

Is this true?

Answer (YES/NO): NO